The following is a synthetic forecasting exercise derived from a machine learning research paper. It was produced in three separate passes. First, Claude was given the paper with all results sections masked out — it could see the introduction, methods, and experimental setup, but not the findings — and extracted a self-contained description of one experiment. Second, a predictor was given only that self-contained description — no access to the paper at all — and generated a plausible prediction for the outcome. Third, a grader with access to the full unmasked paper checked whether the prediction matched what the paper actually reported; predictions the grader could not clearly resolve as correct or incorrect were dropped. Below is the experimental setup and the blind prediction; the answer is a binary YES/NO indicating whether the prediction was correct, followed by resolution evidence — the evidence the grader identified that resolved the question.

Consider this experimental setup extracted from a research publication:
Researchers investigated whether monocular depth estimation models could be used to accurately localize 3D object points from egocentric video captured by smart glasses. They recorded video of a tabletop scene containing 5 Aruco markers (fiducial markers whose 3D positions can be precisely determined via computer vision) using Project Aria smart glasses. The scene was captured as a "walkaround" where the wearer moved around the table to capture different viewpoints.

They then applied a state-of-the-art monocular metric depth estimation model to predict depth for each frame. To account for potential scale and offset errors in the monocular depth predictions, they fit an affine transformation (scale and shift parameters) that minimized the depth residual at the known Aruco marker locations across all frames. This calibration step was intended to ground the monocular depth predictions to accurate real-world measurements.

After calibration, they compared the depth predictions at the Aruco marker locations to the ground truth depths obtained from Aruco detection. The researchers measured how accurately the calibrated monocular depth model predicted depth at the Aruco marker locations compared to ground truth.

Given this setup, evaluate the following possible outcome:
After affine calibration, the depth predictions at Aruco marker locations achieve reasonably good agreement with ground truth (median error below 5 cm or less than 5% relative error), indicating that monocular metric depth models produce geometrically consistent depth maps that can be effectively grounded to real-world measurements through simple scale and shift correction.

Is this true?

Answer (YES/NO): NO